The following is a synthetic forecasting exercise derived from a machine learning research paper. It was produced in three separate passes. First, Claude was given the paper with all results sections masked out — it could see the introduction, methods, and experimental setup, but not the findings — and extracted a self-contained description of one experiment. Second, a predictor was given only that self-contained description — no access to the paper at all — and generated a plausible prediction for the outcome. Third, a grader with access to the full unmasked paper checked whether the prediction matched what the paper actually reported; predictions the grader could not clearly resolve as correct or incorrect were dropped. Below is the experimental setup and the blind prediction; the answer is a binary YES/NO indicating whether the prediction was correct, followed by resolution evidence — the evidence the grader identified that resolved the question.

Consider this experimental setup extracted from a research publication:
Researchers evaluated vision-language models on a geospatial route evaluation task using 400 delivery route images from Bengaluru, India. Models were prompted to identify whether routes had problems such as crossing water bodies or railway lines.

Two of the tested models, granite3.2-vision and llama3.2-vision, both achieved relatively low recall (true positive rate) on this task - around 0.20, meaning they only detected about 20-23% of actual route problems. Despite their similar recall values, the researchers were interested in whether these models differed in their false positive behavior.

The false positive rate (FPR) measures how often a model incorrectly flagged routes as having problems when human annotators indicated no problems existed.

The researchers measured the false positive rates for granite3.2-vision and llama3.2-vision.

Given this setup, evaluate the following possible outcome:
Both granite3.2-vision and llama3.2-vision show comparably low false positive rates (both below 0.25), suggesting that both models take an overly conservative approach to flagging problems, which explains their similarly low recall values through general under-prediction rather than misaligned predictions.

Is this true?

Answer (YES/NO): NO